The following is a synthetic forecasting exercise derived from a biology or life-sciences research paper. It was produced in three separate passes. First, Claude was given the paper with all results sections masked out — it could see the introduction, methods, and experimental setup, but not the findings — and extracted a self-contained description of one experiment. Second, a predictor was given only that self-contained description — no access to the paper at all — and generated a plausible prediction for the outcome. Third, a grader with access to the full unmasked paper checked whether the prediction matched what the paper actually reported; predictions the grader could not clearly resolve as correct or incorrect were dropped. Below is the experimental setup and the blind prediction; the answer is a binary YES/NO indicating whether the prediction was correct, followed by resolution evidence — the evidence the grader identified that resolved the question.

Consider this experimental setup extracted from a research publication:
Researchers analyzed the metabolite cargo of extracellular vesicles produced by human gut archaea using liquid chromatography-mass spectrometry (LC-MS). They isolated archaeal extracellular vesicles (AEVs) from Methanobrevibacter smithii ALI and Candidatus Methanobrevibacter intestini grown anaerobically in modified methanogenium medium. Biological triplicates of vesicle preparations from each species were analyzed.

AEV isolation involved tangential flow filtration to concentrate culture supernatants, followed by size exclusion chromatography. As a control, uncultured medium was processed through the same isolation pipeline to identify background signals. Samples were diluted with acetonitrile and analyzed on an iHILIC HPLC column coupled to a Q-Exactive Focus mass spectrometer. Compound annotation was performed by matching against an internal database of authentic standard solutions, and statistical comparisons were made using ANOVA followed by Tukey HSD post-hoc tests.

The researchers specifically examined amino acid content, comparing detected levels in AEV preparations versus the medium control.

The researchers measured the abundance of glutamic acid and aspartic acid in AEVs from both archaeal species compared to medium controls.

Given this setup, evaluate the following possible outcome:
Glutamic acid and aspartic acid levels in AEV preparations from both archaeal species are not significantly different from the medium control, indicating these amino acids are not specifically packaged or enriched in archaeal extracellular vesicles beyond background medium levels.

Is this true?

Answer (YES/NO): NO